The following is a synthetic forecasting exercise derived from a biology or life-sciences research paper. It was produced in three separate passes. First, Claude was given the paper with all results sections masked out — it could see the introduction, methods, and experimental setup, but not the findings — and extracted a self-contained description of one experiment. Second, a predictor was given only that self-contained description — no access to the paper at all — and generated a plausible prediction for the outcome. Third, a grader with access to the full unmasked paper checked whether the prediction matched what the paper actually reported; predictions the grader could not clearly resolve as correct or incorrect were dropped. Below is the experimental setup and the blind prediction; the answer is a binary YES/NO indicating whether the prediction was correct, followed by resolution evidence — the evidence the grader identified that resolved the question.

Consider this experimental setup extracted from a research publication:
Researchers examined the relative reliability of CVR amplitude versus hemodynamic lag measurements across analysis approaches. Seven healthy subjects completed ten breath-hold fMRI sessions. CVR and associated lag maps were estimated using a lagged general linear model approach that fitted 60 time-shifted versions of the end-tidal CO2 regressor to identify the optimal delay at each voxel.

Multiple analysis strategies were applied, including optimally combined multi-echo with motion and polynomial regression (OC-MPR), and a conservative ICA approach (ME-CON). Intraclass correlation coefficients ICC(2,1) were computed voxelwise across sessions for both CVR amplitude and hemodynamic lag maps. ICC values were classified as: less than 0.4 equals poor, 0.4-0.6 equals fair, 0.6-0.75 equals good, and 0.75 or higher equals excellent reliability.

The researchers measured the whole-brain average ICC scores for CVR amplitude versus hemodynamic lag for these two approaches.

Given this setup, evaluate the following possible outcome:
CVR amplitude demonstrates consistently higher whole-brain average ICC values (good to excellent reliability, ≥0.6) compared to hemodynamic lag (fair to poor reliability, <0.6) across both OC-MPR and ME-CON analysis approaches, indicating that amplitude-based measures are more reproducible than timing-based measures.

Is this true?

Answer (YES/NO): NO